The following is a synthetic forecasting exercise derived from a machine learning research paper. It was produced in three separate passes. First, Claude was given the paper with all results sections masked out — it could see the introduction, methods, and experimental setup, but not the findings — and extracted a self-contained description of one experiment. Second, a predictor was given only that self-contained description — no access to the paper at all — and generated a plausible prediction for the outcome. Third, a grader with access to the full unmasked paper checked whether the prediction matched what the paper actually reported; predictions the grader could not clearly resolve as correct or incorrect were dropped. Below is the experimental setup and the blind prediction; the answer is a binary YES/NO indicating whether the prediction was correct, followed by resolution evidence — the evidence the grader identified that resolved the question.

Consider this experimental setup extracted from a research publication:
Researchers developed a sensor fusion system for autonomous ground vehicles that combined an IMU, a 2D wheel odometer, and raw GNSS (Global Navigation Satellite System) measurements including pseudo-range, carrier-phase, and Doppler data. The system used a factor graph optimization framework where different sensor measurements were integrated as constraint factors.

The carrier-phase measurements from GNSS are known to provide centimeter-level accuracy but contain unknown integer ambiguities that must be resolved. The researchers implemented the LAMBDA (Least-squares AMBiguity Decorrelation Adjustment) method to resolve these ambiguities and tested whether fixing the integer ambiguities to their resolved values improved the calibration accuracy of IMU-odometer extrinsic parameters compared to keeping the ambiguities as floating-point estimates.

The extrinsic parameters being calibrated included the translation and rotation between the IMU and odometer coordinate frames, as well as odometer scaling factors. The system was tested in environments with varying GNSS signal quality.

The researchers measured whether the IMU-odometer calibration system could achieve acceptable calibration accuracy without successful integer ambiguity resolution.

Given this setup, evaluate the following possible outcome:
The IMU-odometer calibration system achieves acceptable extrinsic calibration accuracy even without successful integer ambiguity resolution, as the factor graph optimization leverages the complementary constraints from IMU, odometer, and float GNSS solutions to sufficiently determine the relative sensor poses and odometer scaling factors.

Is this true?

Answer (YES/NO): YES